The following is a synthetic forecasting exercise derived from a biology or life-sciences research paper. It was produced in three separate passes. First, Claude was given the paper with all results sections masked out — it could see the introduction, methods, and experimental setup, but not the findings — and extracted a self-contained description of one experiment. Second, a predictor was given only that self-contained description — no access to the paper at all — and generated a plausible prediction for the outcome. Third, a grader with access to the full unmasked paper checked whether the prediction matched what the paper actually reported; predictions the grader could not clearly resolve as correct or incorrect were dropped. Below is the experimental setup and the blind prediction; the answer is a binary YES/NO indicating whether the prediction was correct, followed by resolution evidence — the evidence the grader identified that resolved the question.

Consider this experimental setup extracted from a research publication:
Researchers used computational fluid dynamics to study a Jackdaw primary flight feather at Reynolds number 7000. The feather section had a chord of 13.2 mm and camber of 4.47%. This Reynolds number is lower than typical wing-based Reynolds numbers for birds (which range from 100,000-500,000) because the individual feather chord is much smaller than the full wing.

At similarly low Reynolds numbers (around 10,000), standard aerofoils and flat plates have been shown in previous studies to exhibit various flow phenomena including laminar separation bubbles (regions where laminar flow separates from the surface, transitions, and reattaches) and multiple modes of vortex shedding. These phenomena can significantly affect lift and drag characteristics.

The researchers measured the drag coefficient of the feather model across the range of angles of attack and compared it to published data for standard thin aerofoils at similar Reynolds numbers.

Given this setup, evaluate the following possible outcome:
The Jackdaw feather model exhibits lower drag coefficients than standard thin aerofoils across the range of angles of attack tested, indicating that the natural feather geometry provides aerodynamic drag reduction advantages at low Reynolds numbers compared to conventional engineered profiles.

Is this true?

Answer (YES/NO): NO